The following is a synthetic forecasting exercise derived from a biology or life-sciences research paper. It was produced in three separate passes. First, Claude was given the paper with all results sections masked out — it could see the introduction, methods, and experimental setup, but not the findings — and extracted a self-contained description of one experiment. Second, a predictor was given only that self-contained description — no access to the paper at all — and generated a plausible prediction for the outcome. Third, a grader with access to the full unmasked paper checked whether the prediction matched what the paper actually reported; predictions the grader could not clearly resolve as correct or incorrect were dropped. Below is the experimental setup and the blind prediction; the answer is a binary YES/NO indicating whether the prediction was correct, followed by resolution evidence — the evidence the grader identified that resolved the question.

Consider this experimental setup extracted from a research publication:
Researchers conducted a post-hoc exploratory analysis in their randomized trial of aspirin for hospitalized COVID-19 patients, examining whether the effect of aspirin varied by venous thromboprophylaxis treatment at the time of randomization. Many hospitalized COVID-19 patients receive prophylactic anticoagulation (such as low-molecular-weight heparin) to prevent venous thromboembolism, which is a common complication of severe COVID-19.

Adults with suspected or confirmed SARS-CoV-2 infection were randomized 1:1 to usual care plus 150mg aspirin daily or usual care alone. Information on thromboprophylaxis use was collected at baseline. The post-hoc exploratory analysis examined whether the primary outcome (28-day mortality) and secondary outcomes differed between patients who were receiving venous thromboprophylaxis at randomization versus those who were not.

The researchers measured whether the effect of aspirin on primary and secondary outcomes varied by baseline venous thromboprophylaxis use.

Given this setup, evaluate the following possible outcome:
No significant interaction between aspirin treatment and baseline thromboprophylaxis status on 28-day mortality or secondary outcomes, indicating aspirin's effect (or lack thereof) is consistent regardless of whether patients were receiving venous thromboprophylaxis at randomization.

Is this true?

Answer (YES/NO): YES